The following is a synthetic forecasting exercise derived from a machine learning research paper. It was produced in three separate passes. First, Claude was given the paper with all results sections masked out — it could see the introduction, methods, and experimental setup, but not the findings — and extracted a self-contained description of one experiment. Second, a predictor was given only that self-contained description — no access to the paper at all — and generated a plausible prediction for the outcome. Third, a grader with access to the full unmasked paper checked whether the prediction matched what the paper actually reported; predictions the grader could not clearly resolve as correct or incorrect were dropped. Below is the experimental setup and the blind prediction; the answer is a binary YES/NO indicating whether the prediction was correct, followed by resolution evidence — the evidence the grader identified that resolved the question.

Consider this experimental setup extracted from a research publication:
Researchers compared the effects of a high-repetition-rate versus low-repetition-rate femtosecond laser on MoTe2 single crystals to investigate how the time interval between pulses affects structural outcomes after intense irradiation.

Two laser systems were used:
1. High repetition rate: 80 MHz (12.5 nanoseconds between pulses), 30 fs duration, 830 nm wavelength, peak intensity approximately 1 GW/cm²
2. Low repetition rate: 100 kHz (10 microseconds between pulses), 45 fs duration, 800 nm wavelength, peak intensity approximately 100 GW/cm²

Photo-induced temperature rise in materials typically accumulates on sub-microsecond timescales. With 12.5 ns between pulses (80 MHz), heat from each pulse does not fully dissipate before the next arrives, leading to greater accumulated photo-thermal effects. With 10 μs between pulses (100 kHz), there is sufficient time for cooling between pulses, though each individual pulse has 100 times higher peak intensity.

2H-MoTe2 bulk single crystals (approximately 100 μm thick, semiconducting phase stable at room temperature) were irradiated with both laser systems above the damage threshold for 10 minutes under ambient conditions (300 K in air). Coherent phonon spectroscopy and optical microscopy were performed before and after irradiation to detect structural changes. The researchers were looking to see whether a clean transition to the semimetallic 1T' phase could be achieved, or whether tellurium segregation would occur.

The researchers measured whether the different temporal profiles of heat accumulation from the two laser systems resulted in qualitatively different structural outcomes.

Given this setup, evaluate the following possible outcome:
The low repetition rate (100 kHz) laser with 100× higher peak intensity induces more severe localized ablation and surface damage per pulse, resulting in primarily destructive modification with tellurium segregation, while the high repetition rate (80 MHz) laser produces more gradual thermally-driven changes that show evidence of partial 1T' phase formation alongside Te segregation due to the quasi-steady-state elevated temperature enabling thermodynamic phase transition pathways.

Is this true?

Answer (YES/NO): NO